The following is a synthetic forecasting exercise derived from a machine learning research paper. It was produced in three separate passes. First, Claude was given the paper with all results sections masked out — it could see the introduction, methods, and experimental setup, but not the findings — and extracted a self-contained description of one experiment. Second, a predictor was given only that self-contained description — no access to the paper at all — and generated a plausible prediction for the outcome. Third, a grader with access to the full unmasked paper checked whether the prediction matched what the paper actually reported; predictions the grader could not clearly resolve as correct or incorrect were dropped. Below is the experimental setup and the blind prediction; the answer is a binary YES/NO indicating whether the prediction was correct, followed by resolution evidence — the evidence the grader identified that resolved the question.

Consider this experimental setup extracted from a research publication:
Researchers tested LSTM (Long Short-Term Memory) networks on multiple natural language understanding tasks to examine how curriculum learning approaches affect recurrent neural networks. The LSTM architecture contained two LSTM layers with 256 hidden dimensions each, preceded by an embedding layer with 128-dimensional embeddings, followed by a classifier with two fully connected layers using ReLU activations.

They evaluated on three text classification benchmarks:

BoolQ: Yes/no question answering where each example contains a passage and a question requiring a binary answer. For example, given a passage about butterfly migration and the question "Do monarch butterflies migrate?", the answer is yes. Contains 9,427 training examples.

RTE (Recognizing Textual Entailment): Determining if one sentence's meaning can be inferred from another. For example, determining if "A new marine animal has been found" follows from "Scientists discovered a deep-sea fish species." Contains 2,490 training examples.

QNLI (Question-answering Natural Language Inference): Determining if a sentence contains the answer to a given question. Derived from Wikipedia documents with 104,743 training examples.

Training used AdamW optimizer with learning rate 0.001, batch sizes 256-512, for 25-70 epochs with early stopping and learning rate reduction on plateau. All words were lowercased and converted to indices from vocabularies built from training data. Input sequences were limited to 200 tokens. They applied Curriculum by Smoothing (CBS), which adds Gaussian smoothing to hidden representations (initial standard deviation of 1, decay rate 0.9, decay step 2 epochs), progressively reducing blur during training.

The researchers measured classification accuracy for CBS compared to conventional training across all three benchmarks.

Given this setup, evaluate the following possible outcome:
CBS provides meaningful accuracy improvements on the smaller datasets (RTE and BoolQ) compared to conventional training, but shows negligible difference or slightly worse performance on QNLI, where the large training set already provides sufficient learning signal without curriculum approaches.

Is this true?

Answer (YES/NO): NO